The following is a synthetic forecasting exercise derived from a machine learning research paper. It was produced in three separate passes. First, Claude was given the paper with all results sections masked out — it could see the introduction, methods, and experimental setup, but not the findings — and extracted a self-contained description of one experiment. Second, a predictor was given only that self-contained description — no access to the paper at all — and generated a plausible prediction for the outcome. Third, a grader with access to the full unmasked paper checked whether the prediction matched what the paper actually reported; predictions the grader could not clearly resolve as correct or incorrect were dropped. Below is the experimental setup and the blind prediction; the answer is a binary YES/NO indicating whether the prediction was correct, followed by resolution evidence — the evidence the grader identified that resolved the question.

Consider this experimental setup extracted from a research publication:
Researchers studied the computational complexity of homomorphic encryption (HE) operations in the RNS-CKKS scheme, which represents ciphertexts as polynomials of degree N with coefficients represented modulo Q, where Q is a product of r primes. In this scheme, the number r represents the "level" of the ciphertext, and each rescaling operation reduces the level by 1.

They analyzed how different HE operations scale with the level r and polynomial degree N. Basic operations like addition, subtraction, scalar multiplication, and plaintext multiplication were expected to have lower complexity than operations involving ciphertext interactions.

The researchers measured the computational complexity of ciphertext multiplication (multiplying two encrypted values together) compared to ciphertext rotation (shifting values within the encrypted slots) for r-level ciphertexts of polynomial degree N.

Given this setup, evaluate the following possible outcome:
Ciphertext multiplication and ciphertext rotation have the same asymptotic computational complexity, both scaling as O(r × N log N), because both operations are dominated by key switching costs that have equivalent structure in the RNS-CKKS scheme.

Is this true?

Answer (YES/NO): NO